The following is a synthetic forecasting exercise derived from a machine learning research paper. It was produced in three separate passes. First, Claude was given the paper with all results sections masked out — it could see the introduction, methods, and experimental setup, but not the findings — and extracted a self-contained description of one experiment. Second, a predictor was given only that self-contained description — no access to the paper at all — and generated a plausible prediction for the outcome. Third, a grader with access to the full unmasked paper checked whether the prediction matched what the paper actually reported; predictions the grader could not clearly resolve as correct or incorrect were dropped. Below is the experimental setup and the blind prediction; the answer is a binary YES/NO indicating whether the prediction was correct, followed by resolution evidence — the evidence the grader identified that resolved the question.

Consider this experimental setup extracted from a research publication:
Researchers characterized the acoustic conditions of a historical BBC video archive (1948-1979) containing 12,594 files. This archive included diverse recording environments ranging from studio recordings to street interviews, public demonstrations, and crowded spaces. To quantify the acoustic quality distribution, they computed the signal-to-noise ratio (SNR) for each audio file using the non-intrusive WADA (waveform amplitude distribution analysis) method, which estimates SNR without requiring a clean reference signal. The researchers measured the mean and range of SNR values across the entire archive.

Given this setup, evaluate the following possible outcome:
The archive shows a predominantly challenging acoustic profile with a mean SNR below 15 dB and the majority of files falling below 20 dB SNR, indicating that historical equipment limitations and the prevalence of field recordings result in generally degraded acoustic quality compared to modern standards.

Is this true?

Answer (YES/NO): NO